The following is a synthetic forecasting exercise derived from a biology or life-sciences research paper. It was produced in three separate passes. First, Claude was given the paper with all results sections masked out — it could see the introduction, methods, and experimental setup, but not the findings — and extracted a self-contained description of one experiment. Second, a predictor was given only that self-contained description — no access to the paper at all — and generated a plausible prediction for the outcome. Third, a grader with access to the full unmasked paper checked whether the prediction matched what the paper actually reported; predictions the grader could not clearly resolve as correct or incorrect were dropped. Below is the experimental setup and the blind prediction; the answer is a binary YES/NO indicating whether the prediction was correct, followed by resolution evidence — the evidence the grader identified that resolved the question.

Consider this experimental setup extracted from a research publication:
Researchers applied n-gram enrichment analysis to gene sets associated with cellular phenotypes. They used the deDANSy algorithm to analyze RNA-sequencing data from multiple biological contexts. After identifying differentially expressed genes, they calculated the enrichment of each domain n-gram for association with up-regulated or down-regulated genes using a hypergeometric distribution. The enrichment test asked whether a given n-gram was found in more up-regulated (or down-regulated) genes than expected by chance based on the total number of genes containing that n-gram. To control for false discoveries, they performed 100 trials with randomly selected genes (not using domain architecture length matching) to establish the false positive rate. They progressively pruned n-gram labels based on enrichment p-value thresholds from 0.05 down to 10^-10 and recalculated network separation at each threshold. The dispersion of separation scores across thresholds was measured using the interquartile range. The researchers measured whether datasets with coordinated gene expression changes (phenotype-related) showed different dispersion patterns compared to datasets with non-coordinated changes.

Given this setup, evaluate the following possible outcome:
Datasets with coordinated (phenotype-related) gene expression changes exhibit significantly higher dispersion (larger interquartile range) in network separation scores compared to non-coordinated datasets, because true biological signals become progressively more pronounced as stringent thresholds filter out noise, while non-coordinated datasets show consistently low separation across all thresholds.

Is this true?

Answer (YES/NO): YES